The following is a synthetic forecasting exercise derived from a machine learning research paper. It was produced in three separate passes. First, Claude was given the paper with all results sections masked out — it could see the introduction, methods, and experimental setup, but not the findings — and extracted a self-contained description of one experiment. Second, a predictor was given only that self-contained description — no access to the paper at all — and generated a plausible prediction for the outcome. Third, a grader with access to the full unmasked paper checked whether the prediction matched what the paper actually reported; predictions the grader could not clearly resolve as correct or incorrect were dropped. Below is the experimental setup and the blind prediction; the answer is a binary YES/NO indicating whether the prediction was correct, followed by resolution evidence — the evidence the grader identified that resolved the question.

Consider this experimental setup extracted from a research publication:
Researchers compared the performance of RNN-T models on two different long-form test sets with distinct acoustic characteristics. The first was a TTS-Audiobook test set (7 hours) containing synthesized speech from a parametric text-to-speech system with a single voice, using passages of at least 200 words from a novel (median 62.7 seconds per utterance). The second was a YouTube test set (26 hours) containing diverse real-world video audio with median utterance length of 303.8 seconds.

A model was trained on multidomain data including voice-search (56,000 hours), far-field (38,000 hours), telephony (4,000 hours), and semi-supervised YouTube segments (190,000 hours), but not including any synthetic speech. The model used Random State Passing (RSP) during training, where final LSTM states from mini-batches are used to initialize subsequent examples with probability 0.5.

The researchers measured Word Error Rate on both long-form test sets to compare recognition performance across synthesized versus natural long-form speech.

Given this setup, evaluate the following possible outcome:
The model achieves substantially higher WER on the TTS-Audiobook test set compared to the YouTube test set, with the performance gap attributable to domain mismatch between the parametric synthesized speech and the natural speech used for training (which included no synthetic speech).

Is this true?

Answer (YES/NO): NO